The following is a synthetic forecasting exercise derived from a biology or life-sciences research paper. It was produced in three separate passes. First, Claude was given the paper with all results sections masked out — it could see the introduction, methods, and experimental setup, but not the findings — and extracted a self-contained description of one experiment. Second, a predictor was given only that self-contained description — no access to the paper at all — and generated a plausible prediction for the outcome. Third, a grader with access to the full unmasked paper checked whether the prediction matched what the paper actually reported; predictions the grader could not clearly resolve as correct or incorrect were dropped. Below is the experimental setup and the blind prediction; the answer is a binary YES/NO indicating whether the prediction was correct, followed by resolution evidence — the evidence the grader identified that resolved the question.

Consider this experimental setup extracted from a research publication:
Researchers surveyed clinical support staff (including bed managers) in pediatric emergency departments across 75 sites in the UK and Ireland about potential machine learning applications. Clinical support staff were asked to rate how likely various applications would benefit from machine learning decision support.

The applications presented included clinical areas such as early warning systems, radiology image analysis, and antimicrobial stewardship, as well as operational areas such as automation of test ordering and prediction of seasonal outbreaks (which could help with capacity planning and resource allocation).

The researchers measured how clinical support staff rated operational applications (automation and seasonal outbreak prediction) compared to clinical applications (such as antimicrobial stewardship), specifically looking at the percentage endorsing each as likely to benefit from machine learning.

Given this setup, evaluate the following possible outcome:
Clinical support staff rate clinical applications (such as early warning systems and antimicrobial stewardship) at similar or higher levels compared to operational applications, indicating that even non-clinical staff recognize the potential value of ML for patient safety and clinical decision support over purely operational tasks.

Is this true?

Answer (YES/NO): NO